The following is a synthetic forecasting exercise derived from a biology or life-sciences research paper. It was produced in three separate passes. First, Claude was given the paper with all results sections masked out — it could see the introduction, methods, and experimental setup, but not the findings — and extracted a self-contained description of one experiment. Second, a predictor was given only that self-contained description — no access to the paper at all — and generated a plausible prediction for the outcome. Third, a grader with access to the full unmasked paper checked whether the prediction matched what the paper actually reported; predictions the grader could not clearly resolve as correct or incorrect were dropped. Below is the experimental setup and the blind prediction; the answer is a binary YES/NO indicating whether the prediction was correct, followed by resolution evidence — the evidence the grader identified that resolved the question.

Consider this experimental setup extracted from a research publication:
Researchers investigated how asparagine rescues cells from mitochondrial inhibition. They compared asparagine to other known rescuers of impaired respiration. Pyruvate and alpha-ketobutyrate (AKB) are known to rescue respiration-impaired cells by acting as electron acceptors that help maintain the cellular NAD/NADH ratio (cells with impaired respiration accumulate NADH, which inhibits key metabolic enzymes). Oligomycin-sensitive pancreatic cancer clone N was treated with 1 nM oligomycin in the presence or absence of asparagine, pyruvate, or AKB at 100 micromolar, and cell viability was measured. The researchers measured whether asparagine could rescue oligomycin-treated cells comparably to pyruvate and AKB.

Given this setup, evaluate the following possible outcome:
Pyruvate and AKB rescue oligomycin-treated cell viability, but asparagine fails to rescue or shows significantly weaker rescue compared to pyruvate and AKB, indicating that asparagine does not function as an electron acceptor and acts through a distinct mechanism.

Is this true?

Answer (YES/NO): NO